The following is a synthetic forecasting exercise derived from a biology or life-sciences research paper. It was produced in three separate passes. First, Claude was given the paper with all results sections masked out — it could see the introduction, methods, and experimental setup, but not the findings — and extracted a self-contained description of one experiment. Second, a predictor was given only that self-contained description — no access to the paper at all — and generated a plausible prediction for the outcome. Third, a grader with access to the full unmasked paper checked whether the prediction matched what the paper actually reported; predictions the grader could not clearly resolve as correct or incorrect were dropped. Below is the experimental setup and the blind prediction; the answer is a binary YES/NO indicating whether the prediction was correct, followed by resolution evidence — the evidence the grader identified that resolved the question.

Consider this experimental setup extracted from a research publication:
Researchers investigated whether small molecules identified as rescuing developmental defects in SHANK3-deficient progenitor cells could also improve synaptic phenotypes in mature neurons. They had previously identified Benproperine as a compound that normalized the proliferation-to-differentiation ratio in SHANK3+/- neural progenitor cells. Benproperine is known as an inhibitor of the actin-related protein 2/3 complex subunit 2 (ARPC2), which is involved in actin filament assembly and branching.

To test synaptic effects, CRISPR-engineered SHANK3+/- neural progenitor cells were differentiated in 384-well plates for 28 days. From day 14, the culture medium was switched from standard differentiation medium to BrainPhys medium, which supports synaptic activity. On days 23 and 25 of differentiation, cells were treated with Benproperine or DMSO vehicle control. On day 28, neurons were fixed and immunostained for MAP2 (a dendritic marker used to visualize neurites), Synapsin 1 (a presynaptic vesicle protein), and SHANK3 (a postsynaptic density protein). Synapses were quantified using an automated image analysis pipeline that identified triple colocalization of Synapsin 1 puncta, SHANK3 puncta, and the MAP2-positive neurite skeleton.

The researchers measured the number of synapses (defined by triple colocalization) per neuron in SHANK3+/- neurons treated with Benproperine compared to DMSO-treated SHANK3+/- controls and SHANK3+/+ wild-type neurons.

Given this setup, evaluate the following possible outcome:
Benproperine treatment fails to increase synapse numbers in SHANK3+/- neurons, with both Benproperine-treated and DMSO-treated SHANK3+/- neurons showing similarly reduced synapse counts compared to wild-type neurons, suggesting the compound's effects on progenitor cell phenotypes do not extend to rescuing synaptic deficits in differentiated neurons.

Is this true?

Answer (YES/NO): NO